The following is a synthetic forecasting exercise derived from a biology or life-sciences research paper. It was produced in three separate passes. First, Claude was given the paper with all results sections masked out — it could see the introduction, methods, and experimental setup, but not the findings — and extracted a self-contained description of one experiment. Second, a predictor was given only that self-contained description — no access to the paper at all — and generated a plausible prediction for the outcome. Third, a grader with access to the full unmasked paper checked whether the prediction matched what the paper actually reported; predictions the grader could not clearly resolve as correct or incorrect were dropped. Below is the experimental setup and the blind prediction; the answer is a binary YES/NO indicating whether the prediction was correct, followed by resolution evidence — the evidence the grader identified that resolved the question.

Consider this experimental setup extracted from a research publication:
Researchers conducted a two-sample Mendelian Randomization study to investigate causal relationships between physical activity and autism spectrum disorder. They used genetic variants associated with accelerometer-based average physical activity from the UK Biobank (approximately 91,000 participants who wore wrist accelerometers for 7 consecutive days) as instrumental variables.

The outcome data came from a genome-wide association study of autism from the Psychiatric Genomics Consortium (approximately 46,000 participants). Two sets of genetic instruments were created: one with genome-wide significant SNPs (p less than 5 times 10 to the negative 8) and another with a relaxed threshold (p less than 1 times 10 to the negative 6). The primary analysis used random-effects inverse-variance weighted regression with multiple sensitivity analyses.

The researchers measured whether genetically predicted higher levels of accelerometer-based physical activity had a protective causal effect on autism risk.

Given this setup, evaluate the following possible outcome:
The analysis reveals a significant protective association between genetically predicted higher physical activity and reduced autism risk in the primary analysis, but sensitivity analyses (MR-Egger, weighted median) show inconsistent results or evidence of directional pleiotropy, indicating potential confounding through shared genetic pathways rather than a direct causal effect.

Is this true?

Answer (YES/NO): NO